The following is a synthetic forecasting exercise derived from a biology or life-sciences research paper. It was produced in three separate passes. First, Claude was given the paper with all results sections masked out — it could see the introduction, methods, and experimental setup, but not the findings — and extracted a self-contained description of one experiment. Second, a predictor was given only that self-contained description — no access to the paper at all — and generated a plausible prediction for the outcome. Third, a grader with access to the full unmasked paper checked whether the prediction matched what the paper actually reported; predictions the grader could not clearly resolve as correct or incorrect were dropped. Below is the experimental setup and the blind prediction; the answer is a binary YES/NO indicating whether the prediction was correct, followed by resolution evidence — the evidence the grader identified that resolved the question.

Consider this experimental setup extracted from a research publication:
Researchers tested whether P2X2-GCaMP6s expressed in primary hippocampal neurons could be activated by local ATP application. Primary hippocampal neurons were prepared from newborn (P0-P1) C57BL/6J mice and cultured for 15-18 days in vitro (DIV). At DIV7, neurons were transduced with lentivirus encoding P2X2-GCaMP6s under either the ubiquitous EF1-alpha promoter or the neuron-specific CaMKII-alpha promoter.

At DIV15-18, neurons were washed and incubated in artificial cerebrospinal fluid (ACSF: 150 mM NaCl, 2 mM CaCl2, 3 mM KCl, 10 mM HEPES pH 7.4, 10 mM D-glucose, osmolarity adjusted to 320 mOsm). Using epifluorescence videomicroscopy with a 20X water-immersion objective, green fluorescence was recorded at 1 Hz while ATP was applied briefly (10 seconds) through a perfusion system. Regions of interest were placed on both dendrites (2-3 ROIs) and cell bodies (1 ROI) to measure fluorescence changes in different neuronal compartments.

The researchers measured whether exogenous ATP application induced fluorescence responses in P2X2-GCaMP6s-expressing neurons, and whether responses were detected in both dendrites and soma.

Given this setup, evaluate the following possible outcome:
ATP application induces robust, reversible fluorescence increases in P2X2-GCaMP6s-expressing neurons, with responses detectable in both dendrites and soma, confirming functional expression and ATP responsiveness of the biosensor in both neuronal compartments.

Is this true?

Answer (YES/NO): YES